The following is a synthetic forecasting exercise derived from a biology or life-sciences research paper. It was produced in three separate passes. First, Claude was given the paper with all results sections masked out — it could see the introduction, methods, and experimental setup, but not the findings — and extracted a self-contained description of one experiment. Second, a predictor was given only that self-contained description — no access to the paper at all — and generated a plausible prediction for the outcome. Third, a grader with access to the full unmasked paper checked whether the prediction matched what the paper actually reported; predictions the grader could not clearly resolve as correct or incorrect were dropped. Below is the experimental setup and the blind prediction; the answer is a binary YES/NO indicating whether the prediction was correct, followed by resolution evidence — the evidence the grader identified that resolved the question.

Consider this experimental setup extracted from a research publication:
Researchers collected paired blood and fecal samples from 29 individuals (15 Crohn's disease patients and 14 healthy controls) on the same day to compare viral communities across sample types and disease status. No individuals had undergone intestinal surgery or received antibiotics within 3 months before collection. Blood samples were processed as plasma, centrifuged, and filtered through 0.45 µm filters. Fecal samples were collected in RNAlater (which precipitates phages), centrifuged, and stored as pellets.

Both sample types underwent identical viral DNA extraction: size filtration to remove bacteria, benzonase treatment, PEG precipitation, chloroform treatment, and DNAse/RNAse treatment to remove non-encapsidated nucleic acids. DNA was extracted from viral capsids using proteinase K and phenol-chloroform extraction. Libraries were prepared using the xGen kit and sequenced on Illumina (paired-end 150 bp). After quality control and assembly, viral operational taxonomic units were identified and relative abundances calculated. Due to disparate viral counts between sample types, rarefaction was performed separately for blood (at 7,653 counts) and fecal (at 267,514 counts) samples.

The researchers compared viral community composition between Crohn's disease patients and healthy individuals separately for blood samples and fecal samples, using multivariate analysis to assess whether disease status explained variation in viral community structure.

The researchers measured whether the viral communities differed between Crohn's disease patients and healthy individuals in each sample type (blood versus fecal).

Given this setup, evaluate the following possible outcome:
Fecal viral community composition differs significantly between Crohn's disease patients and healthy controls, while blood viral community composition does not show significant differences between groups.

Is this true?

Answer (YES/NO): NO